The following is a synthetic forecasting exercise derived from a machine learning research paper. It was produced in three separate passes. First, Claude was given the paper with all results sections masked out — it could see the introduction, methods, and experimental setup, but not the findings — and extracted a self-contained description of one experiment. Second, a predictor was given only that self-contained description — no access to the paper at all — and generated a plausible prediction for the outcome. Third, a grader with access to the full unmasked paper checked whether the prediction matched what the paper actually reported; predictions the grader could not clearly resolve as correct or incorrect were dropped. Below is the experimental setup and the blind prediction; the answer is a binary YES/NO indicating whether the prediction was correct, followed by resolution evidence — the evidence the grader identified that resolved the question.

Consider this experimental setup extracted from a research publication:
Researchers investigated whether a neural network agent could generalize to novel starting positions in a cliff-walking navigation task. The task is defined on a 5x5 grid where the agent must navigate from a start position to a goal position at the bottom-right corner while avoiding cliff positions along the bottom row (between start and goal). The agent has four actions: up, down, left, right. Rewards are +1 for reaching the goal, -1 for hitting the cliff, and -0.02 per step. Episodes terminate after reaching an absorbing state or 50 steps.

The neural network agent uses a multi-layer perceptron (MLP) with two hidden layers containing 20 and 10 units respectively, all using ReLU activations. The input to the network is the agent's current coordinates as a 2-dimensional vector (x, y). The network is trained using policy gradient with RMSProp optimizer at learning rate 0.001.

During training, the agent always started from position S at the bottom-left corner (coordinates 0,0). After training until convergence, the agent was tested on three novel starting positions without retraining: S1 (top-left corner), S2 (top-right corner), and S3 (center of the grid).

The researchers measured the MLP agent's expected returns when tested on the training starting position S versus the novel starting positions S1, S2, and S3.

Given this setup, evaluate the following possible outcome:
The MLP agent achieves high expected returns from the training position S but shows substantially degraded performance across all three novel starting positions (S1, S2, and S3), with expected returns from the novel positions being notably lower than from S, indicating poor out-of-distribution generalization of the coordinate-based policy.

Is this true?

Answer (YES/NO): YES